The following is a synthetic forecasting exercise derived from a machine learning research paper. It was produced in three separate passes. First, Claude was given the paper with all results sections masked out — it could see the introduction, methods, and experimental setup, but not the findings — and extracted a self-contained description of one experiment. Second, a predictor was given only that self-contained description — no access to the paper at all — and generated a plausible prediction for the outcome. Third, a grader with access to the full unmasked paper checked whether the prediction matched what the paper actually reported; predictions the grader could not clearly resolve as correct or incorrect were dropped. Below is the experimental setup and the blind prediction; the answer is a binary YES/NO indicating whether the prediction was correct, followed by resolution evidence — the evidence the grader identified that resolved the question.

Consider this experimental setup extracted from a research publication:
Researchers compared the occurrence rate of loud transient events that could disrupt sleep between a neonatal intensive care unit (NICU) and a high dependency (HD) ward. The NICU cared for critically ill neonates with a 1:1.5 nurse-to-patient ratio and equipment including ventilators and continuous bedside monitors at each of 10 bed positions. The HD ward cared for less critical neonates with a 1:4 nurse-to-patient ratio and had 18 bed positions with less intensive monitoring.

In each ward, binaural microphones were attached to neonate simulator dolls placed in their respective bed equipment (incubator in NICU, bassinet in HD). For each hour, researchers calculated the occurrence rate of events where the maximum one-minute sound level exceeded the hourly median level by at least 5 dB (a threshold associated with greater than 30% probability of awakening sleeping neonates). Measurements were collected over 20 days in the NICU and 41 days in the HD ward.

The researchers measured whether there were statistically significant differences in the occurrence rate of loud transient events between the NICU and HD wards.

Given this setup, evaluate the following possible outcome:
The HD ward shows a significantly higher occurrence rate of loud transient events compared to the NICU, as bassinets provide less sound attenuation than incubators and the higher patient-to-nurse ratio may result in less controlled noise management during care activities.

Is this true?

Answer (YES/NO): YES